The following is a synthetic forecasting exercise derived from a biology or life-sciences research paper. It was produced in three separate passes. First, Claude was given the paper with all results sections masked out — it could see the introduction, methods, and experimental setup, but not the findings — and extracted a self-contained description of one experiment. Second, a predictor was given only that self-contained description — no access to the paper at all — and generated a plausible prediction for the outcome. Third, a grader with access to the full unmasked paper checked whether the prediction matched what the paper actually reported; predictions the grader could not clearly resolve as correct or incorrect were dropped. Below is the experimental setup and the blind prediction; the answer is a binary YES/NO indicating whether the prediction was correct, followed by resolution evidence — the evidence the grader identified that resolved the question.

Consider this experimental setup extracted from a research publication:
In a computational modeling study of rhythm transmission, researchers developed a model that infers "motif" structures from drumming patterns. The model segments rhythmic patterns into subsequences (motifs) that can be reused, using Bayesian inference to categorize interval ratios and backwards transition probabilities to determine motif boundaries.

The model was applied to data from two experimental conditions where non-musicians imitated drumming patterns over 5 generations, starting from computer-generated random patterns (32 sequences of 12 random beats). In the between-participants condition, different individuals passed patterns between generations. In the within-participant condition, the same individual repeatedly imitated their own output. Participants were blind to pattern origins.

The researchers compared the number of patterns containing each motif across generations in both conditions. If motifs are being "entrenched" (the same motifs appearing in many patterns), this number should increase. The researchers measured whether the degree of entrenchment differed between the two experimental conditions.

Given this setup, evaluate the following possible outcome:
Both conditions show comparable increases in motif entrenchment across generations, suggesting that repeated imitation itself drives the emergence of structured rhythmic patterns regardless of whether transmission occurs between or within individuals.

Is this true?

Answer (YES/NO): NO